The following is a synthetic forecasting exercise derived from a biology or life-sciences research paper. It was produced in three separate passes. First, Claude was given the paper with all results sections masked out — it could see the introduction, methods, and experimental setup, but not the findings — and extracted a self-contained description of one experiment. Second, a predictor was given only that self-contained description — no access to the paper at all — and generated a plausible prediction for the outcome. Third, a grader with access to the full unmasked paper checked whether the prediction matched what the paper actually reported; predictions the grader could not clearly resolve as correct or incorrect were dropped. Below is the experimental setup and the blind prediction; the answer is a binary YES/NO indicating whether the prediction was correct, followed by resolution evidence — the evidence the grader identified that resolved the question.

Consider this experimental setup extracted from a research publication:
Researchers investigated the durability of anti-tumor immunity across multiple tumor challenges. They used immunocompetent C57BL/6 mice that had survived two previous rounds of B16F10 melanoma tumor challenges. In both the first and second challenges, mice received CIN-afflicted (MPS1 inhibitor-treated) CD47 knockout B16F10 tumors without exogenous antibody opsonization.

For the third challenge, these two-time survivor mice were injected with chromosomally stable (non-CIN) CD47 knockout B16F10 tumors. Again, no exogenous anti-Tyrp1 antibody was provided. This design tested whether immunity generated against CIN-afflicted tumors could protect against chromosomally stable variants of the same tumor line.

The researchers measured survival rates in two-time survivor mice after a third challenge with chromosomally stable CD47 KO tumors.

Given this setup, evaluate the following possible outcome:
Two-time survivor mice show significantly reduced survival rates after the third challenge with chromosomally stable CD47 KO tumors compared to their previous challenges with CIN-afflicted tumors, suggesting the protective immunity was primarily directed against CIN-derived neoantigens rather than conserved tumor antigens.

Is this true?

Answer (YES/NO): NO